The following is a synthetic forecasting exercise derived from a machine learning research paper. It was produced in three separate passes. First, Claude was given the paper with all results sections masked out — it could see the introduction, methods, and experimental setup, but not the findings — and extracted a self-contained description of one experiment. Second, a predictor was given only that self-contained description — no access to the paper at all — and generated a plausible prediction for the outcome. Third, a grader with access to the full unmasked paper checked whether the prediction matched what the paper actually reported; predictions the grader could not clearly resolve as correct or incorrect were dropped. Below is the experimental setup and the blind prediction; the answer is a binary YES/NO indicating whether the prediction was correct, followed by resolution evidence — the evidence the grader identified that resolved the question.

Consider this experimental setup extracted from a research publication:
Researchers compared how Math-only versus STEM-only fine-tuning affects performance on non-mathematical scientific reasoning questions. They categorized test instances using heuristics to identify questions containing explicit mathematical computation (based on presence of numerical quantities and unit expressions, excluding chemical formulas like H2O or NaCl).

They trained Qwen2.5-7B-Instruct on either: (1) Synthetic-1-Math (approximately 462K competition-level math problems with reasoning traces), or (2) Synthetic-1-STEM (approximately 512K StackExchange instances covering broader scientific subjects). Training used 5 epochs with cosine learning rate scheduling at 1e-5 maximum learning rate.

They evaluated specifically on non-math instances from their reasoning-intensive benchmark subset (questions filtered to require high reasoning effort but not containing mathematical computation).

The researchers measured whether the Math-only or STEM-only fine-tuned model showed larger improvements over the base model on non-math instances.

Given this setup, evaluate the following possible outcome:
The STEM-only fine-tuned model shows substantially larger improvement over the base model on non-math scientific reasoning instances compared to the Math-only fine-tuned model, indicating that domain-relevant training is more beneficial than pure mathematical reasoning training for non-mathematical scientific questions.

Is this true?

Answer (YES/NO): YES